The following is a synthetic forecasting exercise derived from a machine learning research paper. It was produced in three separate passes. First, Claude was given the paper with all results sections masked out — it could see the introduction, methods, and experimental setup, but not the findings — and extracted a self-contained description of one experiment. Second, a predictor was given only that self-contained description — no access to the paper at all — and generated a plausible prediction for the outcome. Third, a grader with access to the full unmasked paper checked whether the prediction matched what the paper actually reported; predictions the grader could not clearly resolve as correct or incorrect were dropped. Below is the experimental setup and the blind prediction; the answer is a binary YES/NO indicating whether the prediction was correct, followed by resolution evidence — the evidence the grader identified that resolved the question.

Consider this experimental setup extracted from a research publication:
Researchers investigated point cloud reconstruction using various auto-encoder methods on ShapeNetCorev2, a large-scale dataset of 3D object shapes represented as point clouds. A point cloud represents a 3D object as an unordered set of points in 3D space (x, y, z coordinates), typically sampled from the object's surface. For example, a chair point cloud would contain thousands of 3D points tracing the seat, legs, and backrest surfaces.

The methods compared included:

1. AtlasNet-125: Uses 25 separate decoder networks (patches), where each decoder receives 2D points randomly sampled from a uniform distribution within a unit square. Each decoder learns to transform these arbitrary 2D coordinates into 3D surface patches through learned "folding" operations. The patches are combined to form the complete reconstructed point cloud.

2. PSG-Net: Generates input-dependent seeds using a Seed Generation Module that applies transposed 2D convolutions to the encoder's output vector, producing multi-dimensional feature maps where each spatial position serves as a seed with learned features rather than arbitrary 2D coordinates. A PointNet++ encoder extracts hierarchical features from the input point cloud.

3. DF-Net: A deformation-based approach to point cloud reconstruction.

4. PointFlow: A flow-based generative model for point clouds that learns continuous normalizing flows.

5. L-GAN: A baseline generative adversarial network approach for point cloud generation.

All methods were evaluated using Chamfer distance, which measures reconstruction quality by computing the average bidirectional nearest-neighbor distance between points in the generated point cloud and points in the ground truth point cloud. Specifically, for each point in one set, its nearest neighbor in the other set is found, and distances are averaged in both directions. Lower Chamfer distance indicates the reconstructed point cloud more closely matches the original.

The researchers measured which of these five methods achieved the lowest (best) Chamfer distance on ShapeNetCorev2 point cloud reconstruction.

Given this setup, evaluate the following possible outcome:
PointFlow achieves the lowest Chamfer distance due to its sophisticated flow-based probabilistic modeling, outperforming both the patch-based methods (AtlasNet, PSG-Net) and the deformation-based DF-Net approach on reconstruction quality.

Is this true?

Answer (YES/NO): NO